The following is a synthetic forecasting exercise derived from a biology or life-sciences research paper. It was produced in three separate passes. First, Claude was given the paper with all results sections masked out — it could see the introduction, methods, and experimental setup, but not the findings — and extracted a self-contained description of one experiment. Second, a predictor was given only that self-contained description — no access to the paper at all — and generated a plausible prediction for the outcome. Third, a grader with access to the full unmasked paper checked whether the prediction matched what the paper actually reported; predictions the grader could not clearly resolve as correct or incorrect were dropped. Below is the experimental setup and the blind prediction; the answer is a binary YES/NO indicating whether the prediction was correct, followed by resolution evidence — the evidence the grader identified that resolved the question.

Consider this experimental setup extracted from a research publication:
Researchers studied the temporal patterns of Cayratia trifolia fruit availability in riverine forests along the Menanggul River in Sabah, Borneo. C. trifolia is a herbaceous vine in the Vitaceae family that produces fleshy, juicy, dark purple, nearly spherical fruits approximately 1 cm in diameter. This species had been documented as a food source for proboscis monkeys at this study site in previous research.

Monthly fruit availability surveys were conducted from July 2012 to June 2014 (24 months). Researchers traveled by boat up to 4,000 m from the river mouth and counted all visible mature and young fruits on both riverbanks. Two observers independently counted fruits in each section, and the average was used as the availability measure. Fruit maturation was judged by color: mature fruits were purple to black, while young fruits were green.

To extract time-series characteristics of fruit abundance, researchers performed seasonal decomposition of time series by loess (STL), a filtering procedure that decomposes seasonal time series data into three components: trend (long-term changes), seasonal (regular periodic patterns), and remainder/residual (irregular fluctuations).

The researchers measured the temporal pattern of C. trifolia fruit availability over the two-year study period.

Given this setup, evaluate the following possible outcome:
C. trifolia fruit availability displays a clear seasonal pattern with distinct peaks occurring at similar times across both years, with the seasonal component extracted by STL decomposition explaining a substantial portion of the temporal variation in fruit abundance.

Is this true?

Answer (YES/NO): NO